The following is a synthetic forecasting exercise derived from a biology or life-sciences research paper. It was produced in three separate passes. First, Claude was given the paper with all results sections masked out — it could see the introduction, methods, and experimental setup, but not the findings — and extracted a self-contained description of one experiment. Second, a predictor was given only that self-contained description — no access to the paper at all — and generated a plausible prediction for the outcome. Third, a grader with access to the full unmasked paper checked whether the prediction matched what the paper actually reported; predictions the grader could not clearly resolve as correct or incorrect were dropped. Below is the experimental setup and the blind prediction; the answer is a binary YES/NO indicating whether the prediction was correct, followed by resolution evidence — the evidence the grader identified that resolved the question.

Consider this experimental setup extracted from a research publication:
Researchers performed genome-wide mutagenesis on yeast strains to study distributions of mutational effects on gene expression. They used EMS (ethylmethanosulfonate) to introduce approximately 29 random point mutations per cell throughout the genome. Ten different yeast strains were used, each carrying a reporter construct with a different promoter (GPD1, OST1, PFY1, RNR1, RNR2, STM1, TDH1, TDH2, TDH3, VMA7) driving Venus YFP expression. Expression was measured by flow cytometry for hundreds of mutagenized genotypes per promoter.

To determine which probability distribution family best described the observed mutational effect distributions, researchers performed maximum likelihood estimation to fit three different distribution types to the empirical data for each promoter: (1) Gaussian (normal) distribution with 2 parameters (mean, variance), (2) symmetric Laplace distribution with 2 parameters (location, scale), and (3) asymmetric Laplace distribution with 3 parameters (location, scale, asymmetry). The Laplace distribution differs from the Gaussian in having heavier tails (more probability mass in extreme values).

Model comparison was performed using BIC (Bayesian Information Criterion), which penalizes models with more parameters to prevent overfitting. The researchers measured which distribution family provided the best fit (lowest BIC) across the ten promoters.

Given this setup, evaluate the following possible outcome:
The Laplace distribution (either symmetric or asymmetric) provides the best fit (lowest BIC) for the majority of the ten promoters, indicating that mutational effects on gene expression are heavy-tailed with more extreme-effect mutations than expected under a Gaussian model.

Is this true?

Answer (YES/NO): YES